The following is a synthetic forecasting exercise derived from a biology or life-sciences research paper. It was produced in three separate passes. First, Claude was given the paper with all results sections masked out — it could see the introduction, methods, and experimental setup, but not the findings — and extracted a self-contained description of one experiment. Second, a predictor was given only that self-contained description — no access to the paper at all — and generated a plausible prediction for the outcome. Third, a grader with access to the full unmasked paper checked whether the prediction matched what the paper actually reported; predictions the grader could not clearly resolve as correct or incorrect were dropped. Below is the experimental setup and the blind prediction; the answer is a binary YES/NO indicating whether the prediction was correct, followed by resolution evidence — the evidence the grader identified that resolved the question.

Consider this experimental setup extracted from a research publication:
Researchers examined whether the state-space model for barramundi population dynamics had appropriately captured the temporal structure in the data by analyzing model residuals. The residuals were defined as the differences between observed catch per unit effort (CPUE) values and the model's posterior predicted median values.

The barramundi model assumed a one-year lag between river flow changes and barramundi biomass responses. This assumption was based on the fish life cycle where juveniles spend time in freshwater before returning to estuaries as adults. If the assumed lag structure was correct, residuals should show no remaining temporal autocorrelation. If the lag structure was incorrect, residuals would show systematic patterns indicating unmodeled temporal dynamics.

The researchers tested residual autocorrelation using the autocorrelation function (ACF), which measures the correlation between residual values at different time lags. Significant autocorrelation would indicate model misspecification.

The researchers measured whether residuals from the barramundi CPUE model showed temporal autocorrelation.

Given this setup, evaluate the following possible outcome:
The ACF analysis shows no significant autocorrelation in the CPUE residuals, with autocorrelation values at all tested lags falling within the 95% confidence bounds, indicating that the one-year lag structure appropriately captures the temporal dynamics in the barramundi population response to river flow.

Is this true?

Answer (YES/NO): YES